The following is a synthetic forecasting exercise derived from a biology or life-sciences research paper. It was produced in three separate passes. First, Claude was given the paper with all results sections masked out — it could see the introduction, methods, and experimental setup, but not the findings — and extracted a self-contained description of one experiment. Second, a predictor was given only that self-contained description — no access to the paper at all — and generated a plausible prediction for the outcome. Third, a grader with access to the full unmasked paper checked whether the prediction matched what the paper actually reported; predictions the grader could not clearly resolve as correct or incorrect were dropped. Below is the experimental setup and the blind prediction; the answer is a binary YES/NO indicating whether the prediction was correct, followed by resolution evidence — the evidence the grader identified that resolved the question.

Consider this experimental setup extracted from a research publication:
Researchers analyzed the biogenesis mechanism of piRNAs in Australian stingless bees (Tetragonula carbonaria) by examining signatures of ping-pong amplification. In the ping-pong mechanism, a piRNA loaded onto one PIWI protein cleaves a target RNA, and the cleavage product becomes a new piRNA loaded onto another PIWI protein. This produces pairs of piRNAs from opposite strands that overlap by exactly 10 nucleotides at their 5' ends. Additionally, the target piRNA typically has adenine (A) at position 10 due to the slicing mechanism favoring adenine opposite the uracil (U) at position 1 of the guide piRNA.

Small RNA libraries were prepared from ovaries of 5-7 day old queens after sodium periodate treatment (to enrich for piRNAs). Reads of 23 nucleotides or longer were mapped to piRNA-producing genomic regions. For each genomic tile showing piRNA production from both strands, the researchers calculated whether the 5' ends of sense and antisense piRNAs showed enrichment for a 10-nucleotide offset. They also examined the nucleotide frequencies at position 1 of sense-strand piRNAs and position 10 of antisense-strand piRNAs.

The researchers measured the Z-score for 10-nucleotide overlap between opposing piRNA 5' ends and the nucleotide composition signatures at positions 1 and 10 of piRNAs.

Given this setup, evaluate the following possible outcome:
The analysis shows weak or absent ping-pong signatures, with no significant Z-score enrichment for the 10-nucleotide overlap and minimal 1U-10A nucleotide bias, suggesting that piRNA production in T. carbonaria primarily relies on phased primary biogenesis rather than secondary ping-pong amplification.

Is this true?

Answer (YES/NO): NO